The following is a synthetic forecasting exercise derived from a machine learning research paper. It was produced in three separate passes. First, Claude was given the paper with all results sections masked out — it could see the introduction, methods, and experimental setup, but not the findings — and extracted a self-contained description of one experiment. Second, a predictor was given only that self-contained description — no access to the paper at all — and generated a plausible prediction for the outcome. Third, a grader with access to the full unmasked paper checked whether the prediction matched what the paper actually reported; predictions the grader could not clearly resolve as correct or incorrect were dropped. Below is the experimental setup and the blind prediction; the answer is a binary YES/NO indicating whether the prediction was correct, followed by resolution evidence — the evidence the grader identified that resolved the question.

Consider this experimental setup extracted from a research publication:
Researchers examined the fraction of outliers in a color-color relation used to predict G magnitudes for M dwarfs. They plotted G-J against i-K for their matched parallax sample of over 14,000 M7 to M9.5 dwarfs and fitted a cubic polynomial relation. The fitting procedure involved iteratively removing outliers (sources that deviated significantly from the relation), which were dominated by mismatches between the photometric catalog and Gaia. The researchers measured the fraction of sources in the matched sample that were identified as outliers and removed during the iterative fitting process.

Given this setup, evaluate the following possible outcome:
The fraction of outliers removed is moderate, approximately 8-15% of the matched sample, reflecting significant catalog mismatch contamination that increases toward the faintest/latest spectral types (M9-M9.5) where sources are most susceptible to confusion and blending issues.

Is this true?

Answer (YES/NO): NO